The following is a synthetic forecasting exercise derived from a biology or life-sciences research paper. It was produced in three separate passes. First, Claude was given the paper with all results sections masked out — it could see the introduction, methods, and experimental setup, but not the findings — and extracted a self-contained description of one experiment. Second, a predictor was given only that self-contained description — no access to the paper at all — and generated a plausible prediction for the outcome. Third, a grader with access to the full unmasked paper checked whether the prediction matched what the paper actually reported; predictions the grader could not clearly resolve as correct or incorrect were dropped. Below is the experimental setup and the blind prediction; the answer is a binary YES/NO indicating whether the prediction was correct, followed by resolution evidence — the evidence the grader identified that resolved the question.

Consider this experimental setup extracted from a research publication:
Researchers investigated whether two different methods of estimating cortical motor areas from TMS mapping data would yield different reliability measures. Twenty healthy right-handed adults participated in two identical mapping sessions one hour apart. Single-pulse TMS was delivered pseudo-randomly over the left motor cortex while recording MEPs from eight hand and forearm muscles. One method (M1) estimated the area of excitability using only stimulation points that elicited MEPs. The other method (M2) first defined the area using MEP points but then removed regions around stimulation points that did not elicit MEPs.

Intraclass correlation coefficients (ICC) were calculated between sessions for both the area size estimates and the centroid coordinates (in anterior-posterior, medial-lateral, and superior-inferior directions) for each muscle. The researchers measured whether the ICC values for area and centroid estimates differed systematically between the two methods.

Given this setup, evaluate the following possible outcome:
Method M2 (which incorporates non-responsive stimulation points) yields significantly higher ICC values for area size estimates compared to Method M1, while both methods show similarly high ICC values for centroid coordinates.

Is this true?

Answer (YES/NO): NO